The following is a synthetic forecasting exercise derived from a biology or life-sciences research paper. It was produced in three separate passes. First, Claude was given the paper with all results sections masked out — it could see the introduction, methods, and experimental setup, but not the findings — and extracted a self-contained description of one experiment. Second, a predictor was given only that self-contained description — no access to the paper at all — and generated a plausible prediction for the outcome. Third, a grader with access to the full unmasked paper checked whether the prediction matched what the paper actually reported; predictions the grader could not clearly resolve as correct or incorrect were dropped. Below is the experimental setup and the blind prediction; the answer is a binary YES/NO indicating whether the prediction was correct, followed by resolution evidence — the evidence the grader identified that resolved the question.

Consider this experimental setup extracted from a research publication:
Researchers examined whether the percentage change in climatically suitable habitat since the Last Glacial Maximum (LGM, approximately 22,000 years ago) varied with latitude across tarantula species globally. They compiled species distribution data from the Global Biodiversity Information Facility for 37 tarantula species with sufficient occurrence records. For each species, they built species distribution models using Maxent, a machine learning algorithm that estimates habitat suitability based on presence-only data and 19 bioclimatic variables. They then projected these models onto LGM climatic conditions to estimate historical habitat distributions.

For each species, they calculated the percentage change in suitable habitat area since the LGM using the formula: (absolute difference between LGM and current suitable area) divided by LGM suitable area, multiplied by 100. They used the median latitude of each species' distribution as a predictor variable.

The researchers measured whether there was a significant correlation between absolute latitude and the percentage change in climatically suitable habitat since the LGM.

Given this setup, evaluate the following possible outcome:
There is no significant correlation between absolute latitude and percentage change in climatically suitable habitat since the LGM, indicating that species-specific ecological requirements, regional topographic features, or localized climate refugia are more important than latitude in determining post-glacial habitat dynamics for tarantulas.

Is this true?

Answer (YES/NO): YES